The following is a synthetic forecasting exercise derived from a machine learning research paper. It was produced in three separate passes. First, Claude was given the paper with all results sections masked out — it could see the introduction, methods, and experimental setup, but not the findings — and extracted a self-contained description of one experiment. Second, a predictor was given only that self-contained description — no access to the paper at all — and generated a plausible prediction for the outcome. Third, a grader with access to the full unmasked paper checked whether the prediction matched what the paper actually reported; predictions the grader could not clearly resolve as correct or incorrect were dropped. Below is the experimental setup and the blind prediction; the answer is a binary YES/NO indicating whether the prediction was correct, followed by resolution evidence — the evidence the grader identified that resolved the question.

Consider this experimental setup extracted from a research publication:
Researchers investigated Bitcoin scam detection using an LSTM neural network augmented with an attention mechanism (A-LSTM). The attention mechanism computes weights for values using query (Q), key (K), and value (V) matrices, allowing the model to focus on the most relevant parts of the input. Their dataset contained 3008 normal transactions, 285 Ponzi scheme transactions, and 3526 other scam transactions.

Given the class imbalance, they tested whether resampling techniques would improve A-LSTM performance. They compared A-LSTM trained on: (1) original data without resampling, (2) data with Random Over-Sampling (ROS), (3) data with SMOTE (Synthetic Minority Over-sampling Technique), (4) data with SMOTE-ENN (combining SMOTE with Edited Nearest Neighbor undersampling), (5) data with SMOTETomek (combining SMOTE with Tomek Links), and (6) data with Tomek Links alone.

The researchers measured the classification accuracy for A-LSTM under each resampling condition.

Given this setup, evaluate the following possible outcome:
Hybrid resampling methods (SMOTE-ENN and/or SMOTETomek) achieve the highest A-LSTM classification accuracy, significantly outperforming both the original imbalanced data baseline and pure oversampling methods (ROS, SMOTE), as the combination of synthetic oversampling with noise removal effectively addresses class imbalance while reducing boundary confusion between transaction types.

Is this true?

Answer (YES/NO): NO